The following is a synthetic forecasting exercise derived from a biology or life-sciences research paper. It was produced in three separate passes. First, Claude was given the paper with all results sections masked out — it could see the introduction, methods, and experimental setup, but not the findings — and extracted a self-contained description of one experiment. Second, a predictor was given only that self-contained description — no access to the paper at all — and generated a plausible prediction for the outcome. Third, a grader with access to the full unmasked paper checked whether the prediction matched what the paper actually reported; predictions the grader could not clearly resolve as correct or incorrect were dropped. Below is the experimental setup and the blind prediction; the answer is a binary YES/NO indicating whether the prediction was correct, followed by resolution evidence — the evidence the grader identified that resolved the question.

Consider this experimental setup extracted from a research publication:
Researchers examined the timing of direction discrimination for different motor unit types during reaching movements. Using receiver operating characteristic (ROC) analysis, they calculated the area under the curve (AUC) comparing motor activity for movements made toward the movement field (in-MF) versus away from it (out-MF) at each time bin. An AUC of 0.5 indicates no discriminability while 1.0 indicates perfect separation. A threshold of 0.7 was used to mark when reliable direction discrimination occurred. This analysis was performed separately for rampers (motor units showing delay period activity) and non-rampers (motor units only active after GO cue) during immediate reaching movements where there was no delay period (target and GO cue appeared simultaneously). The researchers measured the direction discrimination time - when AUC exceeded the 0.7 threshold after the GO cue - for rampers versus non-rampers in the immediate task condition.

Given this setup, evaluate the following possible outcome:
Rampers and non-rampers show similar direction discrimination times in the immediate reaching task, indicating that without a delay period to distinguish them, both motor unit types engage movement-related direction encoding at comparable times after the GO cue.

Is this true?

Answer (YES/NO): NO